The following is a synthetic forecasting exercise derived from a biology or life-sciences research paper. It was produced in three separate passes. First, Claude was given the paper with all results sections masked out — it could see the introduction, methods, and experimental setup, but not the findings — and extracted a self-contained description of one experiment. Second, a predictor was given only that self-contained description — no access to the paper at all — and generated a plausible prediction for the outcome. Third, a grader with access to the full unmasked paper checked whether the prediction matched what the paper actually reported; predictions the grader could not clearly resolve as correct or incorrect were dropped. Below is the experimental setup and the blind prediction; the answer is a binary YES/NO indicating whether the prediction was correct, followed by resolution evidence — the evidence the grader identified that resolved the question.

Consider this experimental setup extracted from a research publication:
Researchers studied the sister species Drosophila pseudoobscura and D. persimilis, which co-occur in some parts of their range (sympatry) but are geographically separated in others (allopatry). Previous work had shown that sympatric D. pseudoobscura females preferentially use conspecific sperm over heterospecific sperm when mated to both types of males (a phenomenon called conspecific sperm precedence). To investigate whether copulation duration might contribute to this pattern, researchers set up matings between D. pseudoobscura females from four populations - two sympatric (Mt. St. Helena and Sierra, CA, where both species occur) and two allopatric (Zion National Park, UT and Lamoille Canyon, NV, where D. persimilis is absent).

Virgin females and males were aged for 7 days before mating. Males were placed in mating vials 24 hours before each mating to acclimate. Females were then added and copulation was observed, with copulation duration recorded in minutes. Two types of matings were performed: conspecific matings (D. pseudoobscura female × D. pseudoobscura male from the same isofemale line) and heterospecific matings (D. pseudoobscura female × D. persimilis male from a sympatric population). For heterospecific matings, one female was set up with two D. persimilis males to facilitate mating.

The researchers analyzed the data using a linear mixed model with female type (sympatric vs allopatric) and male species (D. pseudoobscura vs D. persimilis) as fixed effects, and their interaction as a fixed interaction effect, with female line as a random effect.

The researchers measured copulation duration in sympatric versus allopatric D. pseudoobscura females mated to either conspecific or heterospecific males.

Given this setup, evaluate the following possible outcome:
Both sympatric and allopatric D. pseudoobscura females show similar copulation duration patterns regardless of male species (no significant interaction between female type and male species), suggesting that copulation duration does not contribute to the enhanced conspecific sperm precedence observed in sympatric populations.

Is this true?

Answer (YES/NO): NO